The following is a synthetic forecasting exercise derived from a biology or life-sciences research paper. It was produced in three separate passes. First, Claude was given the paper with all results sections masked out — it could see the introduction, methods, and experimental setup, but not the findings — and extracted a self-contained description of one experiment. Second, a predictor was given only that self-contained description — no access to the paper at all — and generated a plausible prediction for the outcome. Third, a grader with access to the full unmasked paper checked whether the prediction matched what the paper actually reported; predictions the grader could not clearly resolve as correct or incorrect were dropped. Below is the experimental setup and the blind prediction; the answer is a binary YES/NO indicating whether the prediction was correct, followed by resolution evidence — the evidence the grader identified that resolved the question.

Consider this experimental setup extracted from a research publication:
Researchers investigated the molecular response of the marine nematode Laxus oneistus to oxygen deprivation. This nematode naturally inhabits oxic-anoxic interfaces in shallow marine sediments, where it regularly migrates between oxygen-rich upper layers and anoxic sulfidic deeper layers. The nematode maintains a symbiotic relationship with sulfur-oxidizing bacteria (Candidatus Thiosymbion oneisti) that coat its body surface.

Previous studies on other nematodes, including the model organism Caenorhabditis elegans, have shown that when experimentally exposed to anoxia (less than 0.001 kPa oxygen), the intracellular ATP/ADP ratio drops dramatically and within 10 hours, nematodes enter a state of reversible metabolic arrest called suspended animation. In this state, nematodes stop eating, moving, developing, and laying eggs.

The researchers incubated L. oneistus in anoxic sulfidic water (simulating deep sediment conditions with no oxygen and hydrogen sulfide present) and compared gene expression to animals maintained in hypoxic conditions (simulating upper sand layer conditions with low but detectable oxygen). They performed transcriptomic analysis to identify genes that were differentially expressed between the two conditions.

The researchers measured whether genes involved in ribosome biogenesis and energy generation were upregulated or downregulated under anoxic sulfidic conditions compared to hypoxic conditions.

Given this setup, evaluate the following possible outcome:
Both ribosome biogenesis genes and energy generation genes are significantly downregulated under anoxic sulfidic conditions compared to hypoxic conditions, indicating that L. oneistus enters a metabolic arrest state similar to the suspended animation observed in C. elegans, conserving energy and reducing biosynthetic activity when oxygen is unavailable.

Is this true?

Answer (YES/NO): NO